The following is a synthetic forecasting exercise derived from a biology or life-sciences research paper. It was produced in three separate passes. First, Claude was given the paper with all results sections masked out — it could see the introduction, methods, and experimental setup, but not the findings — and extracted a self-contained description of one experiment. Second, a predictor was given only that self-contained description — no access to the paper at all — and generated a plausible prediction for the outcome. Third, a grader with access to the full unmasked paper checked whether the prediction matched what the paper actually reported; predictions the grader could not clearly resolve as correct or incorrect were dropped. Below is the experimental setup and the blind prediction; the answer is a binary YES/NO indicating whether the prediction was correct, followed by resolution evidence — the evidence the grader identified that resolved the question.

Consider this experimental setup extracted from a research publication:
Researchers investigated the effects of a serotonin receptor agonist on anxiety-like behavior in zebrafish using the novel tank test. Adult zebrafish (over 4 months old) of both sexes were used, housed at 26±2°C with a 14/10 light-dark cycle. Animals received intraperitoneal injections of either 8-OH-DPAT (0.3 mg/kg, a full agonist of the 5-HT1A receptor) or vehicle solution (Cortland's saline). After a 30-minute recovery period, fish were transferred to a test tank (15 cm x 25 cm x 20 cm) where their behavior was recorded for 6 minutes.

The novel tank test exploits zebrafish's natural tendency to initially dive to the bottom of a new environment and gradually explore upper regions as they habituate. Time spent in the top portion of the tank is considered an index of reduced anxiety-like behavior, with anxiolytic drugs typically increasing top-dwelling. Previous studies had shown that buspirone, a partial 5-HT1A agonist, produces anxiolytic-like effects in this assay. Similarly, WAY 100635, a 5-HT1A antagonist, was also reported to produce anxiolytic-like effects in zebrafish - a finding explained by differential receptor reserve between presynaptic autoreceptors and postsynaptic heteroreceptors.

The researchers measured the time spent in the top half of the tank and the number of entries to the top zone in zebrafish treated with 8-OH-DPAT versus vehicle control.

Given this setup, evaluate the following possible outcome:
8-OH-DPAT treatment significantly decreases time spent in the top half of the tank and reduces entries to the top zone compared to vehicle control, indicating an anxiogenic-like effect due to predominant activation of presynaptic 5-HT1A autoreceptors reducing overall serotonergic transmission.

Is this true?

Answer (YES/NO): NO